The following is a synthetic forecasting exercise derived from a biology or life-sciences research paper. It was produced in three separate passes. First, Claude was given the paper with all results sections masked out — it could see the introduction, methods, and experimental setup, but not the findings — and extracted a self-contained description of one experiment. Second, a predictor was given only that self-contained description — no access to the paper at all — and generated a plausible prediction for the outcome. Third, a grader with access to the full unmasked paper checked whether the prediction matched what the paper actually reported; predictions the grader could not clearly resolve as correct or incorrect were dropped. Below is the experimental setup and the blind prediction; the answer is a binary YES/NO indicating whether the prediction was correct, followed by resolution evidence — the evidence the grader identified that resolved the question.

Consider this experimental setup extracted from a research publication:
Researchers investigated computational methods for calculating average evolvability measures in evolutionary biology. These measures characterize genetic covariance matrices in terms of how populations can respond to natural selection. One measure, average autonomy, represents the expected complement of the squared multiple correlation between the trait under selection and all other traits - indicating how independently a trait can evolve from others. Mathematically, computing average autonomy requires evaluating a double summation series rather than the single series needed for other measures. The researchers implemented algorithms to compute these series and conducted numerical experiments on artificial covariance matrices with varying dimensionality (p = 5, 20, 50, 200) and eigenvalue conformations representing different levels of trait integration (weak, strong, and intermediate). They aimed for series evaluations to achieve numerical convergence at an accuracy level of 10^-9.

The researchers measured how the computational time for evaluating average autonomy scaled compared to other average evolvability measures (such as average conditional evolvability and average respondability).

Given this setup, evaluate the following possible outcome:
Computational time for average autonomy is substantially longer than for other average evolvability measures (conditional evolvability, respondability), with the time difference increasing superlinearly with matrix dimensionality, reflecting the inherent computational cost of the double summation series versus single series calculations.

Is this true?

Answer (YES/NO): YES